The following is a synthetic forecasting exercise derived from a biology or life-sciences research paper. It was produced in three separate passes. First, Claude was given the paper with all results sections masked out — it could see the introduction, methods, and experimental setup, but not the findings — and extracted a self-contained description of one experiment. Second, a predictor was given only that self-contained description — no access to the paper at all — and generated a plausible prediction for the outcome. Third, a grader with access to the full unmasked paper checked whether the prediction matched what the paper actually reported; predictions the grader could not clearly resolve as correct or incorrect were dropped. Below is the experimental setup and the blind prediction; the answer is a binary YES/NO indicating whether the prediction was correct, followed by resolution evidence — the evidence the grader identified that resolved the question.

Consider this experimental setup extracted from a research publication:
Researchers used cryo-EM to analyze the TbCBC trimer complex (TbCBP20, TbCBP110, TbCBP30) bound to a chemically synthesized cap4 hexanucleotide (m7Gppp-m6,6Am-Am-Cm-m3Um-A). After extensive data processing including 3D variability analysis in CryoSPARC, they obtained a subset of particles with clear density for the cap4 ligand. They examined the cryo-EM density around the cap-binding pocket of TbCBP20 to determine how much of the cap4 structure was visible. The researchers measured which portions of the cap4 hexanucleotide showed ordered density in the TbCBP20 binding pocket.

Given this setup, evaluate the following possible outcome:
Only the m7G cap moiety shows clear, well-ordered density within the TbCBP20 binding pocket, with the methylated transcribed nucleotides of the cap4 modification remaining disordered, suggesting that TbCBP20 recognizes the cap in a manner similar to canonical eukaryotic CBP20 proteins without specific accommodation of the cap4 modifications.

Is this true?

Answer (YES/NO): YES